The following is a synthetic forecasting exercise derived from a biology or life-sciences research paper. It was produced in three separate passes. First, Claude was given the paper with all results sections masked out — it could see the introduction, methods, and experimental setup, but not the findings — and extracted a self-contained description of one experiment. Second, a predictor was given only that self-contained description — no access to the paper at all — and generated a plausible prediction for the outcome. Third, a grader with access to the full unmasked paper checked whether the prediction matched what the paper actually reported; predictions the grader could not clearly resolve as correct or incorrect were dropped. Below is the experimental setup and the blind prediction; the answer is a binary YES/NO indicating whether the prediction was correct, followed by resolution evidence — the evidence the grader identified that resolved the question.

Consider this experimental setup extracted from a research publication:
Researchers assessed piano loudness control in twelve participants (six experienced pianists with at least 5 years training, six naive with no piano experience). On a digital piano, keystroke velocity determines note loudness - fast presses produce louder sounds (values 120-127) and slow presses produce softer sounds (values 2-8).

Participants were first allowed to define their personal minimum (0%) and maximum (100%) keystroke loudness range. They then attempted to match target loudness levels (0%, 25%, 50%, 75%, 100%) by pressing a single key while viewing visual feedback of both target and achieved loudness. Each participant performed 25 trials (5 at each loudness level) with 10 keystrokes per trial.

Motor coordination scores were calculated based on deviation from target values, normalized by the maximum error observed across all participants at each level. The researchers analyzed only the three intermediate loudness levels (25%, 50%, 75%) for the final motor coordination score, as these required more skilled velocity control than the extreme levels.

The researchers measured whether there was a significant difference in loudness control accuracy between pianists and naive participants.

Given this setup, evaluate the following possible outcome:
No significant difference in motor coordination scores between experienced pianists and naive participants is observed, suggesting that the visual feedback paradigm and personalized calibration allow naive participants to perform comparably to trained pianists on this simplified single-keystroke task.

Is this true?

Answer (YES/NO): YES